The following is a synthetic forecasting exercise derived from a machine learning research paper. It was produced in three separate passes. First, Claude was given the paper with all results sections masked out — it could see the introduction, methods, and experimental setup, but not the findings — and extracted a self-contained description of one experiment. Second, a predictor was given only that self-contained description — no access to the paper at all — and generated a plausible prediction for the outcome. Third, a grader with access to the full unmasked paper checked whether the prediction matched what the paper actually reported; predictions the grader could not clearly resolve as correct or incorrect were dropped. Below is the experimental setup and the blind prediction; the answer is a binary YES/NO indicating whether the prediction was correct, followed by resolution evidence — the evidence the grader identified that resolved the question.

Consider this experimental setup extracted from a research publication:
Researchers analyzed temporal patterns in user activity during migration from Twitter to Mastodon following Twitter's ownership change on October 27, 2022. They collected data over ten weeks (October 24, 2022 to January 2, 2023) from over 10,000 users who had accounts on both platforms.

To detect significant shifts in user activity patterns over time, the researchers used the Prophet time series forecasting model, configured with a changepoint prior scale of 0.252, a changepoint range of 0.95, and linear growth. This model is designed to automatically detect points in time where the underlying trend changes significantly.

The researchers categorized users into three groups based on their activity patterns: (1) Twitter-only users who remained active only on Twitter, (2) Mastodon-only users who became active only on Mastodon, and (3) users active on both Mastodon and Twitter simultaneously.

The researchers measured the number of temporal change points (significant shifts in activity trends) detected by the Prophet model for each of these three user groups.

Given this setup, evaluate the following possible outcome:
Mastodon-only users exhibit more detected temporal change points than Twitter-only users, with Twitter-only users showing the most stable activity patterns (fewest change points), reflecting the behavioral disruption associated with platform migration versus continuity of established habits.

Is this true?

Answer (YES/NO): NO